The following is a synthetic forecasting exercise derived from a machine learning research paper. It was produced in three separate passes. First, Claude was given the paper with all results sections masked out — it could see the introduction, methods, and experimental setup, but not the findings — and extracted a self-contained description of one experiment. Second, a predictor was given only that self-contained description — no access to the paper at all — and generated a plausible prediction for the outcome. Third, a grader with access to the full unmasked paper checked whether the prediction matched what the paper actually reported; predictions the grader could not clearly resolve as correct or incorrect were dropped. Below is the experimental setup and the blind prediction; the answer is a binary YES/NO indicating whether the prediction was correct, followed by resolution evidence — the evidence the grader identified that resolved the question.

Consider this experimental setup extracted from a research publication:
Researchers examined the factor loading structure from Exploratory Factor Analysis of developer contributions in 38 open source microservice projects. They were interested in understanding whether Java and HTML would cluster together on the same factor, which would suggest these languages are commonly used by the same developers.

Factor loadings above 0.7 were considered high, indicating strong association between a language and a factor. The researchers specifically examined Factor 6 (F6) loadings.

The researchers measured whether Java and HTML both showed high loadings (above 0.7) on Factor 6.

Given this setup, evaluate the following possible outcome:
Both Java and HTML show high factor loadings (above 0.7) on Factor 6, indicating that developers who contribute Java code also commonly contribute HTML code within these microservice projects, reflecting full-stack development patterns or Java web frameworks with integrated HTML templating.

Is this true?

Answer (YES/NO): YES